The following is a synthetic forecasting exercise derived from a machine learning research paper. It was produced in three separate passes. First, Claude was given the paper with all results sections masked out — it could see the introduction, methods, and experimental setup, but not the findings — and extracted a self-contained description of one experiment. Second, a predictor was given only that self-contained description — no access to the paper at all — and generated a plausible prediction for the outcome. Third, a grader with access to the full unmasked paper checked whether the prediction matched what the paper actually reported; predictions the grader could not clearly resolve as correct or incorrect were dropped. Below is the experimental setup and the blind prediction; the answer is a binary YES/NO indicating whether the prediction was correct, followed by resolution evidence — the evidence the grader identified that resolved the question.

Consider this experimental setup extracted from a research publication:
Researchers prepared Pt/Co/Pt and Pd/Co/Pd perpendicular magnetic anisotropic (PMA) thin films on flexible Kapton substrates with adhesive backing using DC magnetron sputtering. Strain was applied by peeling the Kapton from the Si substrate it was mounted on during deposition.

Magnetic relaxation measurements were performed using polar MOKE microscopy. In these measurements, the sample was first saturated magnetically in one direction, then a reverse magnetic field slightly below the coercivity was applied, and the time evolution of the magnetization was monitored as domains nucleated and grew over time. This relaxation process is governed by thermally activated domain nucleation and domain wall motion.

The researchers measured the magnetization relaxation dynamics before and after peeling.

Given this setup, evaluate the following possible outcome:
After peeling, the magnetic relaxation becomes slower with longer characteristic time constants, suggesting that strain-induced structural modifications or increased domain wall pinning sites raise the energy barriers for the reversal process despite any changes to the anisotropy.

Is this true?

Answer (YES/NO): YES